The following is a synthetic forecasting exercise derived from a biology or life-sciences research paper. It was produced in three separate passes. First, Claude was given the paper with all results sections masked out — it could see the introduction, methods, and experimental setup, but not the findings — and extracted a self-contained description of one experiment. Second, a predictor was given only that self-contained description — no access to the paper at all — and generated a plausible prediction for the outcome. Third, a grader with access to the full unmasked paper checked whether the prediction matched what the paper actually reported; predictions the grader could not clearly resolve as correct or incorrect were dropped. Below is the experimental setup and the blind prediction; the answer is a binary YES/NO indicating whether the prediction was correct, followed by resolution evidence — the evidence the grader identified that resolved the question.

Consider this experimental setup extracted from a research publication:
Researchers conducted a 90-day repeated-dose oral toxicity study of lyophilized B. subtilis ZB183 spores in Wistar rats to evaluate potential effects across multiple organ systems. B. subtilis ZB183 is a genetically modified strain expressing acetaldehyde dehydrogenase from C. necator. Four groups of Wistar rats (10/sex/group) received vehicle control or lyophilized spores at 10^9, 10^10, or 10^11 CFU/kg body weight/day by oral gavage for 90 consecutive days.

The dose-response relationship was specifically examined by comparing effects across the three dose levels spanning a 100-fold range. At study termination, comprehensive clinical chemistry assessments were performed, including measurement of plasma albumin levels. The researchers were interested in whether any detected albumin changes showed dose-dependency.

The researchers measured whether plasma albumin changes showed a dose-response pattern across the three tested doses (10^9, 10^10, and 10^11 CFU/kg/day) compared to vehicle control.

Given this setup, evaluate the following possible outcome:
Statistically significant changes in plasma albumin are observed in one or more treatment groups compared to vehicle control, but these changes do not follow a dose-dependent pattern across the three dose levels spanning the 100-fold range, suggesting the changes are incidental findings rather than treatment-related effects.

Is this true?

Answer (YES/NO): NO